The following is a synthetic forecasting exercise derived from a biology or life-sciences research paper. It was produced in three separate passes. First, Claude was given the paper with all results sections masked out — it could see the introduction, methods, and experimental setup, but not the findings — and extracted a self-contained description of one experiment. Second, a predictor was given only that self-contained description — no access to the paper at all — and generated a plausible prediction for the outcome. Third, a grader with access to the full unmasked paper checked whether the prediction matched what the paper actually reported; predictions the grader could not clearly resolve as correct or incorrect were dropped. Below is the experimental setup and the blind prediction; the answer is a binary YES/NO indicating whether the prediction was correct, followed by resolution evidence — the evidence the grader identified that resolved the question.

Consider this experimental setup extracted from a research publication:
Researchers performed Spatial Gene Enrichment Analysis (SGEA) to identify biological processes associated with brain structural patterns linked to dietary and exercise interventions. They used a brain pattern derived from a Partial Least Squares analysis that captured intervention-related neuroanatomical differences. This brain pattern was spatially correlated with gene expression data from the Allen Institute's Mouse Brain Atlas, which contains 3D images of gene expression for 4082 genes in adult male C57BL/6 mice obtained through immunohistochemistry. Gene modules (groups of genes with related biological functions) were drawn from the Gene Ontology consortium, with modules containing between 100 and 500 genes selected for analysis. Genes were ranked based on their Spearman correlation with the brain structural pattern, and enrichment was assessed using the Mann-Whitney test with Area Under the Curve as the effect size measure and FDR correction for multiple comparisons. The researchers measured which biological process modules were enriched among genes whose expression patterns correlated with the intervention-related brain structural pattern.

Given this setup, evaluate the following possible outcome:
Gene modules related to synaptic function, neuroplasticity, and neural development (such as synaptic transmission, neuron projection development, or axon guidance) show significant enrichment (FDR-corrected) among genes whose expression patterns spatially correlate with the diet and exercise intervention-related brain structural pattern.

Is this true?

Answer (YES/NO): NO